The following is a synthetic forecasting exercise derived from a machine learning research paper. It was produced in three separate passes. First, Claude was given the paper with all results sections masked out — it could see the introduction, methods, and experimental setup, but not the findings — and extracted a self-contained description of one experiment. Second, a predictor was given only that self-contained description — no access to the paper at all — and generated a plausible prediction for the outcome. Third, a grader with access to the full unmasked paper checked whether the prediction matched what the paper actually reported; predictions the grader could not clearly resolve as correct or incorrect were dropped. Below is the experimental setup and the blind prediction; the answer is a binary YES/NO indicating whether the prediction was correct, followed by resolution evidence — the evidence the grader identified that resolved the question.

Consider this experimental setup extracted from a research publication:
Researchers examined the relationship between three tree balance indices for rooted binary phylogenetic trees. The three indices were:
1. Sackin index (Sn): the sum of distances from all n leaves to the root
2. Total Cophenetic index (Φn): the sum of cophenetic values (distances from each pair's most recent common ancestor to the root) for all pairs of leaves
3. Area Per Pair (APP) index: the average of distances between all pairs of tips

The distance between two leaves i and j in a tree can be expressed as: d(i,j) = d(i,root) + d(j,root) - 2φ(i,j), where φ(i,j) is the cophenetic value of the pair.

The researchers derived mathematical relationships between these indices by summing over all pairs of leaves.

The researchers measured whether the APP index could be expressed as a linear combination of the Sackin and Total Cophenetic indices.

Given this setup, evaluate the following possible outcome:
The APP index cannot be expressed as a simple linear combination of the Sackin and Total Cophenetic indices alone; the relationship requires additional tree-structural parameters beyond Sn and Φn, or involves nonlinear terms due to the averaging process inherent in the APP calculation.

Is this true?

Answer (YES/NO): NO